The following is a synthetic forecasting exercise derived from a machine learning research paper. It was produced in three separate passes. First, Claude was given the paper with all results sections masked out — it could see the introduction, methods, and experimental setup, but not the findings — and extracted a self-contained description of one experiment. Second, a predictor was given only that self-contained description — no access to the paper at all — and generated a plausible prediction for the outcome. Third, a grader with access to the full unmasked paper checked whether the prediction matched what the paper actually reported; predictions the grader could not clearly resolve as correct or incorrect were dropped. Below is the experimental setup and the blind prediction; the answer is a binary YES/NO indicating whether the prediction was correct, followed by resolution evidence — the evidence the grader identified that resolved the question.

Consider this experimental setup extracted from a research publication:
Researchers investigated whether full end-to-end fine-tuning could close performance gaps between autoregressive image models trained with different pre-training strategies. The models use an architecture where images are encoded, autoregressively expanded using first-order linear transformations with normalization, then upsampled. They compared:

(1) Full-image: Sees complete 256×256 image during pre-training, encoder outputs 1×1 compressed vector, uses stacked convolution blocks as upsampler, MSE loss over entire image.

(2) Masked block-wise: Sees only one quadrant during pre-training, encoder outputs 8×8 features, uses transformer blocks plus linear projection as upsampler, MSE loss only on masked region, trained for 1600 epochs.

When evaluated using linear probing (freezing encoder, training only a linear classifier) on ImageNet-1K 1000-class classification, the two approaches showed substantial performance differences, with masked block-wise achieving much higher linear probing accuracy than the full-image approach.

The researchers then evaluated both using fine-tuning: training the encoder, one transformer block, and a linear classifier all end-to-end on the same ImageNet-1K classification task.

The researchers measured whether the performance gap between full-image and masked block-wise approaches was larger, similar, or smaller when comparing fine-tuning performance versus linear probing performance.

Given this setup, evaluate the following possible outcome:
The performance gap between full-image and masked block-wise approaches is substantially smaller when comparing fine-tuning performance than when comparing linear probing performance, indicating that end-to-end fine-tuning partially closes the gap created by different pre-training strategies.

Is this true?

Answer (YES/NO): YES